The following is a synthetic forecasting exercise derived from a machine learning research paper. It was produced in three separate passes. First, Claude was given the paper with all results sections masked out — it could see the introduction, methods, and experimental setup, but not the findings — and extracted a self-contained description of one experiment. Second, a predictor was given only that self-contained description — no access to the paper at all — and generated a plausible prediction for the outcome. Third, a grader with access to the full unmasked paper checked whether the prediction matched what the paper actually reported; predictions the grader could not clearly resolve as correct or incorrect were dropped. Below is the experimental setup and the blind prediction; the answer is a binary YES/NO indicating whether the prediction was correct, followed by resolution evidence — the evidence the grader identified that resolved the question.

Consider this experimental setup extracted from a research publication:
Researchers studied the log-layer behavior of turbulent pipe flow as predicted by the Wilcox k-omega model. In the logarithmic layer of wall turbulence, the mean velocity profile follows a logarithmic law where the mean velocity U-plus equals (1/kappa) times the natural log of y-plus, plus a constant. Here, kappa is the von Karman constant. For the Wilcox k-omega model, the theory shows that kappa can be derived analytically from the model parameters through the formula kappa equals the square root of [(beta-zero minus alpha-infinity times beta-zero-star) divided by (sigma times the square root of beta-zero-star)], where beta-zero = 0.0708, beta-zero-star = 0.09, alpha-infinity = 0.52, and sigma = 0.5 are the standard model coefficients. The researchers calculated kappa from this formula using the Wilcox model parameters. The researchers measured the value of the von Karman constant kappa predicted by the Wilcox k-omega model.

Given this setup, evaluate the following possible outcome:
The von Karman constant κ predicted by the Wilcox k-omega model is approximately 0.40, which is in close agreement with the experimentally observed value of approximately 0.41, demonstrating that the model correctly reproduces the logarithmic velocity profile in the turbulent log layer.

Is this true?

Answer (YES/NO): YES